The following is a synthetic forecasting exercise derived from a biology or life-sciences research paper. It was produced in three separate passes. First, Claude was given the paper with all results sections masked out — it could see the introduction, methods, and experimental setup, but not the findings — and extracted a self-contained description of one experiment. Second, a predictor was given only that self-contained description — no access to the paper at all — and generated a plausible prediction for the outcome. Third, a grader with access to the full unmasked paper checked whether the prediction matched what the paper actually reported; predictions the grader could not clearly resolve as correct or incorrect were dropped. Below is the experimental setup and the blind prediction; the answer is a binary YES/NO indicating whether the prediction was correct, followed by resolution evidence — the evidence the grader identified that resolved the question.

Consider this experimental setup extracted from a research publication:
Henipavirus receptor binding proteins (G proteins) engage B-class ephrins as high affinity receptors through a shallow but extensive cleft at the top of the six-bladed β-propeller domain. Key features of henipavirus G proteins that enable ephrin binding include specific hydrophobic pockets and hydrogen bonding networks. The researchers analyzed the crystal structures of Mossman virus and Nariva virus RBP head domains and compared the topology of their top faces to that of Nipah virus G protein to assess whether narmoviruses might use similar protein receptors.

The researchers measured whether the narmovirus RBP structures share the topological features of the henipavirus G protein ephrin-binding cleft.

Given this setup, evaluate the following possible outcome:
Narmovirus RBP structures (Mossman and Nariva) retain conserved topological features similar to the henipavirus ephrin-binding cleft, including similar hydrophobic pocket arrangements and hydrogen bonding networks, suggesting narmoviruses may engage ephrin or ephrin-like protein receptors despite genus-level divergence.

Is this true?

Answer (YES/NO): NO